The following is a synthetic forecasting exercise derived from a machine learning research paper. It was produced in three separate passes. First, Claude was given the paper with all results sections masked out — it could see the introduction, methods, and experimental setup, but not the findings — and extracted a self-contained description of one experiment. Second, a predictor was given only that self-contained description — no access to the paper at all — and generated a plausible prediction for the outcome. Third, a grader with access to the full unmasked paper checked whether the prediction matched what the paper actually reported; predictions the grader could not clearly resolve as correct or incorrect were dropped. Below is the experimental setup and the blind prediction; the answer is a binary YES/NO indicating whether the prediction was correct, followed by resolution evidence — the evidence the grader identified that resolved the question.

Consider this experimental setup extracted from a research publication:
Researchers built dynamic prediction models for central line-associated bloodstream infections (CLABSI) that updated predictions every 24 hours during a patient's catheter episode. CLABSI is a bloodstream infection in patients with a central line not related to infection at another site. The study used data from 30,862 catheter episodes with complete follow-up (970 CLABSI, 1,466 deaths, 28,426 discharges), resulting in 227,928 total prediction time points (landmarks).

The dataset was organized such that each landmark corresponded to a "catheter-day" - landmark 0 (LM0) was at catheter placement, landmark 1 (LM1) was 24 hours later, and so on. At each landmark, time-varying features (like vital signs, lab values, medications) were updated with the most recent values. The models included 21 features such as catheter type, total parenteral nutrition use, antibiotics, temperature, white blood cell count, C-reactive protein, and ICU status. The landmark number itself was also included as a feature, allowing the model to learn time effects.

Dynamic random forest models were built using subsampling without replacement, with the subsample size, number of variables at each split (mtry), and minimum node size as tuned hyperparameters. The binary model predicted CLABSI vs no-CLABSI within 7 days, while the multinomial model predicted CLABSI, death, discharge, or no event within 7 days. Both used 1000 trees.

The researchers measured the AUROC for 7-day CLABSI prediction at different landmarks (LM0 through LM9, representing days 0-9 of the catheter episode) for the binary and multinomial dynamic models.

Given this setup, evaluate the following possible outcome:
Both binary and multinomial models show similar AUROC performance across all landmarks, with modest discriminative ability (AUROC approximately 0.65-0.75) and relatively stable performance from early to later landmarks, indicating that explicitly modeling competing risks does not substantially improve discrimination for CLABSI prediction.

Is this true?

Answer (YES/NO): NO